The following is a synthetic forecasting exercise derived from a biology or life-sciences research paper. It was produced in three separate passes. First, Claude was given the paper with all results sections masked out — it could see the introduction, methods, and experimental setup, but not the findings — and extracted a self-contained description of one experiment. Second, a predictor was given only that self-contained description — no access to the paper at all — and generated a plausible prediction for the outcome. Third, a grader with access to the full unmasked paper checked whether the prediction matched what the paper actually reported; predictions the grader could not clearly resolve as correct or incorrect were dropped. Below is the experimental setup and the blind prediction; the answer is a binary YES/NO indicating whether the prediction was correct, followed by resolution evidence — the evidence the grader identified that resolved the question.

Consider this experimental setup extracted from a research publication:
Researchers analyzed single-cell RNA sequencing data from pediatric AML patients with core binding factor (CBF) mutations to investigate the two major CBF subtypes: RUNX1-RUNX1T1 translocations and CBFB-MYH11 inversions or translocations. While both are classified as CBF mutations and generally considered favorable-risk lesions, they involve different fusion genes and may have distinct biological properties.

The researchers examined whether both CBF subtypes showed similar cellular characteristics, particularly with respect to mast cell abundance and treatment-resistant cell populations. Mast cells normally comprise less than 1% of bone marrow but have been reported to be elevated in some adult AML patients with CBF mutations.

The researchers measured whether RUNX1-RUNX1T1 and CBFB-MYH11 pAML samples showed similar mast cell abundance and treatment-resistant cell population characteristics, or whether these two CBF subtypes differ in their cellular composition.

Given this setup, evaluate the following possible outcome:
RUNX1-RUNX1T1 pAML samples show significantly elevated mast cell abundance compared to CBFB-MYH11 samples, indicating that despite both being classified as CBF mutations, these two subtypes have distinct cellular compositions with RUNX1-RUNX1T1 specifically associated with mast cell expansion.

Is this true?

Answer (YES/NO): NO